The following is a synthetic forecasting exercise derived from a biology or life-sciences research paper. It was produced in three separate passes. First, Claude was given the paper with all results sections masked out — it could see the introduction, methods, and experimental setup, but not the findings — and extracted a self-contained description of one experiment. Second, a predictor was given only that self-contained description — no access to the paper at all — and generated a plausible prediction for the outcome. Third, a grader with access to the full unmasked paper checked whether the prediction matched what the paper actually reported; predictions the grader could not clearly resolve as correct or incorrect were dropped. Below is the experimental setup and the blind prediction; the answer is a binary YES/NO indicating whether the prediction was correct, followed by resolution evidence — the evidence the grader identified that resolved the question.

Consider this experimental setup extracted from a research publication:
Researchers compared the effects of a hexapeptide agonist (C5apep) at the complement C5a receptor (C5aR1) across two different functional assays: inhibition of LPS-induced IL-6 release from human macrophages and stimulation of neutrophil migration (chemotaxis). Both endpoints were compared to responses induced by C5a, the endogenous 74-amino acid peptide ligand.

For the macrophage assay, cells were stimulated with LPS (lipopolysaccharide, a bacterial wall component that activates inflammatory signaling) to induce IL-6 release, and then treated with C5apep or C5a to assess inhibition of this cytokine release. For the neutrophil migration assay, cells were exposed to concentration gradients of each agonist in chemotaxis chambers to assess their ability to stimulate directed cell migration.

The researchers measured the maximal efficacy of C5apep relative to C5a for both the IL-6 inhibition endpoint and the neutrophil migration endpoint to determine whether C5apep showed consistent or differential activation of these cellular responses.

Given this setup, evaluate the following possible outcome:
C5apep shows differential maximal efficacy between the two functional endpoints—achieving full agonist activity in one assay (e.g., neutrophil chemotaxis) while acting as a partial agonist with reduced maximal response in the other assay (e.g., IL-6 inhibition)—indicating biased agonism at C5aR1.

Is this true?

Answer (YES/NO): NO